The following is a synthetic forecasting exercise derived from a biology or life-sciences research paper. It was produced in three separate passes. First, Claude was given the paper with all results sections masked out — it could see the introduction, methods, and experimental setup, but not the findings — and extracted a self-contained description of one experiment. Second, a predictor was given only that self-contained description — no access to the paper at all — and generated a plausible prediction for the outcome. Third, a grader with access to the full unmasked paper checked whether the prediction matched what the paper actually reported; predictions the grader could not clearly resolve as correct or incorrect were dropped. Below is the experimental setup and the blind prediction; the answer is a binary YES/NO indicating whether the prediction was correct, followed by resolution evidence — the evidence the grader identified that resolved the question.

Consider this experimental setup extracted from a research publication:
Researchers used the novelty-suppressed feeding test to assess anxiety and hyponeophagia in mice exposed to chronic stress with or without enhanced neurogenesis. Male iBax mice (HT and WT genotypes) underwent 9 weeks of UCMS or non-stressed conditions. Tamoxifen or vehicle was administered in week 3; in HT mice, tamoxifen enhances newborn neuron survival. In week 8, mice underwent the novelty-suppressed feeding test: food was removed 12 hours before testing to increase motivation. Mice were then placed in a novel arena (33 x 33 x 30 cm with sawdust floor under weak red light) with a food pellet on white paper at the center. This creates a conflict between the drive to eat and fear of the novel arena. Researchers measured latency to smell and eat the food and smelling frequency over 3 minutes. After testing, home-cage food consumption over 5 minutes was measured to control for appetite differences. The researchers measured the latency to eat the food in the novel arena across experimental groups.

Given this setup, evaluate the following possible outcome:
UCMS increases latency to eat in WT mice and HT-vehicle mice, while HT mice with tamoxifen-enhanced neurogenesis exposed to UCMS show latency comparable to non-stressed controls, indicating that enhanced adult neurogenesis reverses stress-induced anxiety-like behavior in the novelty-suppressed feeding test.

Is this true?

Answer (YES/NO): NO